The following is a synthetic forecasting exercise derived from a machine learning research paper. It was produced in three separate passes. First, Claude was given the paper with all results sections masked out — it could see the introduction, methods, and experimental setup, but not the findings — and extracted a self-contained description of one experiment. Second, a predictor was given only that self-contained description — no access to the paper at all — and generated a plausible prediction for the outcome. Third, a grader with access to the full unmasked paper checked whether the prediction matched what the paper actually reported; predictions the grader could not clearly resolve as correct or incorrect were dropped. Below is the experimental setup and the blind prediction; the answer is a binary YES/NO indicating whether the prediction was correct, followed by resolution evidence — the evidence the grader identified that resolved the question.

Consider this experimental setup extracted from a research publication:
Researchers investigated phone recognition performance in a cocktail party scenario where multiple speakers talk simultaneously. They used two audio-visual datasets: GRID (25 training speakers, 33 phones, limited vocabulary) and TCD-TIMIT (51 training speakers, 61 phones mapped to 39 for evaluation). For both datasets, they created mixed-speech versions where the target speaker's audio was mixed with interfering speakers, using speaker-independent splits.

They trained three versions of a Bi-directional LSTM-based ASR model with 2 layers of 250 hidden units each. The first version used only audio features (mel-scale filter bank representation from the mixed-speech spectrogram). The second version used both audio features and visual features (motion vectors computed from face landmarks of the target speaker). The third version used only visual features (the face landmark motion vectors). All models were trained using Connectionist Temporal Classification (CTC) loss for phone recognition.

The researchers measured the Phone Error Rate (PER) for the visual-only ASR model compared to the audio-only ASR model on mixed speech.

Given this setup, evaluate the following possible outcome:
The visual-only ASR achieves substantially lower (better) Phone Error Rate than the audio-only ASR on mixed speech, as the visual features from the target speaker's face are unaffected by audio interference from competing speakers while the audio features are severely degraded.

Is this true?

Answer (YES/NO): NO